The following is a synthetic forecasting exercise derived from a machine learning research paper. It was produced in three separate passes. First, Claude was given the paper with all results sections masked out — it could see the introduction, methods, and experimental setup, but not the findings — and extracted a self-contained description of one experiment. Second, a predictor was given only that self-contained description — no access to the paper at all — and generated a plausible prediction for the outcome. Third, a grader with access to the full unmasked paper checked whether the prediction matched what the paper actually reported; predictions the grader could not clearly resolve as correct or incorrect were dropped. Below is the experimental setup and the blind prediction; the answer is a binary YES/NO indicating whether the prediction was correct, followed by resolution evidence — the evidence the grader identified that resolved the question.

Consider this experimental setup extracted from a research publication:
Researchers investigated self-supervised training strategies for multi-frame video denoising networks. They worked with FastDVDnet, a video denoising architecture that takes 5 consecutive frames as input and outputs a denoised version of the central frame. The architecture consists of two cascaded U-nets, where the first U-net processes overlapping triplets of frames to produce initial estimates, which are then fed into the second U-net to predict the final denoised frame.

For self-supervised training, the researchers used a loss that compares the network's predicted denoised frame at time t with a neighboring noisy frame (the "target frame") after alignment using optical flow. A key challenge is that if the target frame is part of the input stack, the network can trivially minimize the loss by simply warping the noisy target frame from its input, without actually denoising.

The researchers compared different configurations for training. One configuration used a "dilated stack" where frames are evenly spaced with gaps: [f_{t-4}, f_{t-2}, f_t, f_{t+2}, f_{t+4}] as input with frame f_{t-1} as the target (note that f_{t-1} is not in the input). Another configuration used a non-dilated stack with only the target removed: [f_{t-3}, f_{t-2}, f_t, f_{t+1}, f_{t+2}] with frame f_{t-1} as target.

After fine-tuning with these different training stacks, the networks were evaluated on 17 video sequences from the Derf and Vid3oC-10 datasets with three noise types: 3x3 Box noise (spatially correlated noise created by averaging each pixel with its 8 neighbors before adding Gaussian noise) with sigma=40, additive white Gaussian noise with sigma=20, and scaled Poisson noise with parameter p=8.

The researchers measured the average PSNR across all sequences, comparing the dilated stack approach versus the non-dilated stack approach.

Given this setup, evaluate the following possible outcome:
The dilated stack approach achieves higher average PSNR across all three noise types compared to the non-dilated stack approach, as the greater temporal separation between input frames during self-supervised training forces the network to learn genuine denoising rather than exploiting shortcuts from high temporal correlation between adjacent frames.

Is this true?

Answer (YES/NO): NO